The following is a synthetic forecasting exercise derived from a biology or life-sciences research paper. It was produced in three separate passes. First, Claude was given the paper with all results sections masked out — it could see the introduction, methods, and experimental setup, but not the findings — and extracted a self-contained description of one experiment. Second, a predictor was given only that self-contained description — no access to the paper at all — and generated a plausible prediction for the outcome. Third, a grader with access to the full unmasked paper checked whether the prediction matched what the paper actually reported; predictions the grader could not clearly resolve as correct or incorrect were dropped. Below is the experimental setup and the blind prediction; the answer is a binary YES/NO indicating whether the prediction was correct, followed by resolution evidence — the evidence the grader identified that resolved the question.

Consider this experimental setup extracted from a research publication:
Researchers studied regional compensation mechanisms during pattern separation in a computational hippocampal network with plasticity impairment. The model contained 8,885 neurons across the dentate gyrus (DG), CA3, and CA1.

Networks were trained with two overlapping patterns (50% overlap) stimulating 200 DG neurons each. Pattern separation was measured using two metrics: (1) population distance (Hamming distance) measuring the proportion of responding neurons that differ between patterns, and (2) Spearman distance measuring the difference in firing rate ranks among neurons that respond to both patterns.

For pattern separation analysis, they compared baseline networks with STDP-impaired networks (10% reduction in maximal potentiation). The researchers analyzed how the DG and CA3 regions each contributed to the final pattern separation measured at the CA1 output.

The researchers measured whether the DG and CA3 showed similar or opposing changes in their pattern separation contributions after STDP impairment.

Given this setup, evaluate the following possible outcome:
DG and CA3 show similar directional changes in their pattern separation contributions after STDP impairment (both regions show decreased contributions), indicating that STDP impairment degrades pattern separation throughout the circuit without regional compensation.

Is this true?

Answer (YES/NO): NO